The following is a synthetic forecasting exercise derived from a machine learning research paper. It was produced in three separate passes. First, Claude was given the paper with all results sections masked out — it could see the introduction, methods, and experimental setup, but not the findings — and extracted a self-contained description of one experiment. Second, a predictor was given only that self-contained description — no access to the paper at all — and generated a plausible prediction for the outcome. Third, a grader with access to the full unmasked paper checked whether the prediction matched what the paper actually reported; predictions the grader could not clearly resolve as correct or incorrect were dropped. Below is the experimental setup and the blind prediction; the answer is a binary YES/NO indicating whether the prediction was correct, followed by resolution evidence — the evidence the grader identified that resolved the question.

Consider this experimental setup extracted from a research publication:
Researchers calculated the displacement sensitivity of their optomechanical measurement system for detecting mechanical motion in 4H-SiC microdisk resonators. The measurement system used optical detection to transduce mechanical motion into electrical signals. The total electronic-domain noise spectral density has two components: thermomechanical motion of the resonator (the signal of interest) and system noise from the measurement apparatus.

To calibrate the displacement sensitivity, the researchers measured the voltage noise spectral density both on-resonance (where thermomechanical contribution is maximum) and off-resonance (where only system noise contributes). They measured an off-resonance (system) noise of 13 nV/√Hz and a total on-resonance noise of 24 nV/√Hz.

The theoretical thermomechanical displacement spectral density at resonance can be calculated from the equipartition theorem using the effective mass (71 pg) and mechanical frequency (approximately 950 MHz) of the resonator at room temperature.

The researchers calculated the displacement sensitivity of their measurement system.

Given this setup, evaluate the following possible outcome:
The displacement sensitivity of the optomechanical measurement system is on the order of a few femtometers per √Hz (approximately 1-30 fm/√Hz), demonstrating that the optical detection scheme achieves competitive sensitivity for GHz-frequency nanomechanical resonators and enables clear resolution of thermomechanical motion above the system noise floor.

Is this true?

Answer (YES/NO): NO